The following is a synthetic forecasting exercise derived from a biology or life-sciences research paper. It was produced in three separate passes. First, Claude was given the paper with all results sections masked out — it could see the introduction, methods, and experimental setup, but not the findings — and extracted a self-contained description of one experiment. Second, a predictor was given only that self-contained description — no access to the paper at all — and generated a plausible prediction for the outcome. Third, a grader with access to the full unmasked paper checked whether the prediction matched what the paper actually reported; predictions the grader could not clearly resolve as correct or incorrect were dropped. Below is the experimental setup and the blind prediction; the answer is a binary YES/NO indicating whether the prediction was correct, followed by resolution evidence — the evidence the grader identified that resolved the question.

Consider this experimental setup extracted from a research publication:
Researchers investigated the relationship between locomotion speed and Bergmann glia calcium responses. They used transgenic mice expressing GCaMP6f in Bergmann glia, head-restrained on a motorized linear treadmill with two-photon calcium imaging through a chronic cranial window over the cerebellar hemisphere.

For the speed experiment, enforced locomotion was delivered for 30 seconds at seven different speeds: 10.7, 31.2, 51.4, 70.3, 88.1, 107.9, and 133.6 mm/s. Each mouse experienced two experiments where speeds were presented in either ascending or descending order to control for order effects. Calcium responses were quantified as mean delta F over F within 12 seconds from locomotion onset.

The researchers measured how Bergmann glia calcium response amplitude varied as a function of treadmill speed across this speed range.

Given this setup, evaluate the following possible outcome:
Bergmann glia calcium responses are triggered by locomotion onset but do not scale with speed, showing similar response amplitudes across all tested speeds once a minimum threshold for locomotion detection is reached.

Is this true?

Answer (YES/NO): YES